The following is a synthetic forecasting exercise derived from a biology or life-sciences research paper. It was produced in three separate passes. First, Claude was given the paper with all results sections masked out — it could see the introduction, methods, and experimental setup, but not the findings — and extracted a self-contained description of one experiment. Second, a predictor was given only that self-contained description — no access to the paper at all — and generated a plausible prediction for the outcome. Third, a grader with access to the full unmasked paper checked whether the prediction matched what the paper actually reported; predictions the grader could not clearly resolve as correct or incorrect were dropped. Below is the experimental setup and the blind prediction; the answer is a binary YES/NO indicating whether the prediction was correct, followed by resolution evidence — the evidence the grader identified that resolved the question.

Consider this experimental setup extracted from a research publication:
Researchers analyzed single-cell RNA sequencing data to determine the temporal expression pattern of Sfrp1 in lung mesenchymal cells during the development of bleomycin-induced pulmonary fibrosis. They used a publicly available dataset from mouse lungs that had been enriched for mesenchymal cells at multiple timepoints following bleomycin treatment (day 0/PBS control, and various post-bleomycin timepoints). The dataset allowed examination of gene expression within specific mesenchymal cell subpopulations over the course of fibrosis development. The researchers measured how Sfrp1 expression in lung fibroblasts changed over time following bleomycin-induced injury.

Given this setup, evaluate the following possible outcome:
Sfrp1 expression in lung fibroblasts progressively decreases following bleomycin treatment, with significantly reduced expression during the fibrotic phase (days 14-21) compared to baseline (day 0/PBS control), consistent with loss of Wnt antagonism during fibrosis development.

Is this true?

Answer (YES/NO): NO